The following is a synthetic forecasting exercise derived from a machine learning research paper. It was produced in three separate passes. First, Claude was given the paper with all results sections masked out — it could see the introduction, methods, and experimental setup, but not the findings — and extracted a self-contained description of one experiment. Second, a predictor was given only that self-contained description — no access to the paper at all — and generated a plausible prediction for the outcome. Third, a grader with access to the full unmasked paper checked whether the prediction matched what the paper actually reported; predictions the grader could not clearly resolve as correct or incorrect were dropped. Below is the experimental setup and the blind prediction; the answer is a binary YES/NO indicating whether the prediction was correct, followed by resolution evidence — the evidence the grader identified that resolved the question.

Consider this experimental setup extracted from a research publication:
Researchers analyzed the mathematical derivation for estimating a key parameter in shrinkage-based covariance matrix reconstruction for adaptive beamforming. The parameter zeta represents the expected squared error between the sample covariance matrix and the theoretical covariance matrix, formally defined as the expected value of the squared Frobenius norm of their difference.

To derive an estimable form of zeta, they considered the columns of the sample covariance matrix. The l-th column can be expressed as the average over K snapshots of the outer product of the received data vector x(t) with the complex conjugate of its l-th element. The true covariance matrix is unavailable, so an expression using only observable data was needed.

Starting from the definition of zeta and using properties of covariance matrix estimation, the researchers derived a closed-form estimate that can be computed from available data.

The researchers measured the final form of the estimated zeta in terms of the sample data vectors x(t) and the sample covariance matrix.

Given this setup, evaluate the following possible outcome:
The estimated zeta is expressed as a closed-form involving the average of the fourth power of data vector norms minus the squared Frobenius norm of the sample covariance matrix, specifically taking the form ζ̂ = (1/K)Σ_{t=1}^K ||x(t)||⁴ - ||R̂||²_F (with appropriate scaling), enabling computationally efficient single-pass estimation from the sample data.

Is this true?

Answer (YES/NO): NO